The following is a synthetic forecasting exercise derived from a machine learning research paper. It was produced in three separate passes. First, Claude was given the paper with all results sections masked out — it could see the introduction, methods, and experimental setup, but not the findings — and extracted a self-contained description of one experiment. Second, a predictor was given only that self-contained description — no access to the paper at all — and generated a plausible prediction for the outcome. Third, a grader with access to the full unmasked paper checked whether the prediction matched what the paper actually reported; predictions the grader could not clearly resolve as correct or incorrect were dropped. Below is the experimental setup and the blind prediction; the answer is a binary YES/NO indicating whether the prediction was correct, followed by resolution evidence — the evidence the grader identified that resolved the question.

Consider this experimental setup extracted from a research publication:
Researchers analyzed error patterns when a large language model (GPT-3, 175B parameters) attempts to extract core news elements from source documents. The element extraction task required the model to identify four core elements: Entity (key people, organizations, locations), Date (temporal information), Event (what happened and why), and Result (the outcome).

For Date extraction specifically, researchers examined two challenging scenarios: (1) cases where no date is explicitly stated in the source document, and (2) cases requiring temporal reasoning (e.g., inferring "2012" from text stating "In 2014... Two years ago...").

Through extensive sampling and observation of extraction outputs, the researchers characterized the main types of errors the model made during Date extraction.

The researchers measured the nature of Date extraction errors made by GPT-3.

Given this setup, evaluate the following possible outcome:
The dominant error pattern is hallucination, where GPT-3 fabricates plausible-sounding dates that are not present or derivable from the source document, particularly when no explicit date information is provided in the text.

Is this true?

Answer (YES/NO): YES